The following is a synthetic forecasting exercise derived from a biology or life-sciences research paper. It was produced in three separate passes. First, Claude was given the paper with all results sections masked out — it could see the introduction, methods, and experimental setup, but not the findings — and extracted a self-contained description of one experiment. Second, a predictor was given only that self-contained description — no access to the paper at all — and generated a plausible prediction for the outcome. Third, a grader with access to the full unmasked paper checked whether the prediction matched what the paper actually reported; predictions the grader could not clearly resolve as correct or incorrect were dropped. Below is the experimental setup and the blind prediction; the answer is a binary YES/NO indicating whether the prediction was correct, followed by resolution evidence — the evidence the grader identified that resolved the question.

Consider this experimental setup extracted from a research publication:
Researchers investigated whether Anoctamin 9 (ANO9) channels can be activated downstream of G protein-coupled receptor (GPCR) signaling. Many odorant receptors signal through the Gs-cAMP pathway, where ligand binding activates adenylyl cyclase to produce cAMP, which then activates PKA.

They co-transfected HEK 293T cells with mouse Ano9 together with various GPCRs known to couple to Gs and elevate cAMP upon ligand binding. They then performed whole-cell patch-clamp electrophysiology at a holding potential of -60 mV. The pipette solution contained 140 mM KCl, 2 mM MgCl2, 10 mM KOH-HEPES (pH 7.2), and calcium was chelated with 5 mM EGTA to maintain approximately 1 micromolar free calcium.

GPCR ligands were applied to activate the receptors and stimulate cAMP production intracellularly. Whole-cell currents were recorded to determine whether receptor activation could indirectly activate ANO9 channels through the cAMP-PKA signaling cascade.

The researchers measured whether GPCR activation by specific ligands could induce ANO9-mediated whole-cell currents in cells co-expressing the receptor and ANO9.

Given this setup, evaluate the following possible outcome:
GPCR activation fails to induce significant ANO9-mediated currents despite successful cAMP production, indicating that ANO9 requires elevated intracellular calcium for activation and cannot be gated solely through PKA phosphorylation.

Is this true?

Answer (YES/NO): NO